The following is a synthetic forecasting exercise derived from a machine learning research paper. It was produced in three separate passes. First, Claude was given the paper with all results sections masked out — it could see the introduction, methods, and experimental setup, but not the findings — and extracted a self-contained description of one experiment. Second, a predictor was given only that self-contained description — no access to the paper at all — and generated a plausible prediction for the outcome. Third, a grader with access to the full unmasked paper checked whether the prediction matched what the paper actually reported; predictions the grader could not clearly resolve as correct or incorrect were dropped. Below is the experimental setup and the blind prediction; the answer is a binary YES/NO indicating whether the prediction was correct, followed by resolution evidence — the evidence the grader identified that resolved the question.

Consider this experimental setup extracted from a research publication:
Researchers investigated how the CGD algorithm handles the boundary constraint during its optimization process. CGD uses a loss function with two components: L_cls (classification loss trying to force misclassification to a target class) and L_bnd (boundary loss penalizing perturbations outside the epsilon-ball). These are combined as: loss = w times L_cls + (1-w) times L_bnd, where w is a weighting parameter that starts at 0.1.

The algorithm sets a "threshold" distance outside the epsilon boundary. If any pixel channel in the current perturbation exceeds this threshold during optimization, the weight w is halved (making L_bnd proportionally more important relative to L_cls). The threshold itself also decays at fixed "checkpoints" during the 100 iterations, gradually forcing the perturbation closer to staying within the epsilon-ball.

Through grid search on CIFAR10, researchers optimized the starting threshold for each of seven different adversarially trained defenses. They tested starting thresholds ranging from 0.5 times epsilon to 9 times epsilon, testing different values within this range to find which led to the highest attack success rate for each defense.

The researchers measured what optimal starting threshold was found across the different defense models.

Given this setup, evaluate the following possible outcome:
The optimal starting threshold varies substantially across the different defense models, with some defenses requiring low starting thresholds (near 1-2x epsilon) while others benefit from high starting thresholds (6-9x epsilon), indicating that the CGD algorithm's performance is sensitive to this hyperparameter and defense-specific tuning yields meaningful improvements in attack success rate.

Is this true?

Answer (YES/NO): YES